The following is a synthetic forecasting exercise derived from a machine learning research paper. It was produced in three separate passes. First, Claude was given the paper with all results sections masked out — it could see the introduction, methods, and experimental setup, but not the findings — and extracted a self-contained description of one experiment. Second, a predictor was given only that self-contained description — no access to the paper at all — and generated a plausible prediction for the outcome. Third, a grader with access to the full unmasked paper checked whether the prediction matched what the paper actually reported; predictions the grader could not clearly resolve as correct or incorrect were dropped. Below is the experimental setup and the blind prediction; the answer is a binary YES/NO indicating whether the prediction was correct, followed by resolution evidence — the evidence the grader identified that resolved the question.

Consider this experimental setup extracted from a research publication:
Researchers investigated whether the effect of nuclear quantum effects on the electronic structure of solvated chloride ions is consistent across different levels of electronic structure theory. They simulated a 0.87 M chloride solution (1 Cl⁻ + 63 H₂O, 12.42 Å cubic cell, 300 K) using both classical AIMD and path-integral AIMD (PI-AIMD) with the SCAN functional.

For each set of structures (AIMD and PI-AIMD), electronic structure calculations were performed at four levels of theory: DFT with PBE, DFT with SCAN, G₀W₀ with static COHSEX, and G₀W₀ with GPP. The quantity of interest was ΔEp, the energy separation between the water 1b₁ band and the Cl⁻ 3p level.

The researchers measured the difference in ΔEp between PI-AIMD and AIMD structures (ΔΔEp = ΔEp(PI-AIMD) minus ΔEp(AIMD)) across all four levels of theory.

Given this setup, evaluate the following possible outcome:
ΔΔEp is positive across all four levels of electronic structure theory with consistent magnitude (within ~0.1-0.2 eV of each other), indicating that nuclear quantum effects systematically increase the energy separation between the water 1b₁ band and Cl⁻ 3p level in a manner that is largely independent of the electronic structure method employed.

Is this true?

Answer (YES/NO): NO